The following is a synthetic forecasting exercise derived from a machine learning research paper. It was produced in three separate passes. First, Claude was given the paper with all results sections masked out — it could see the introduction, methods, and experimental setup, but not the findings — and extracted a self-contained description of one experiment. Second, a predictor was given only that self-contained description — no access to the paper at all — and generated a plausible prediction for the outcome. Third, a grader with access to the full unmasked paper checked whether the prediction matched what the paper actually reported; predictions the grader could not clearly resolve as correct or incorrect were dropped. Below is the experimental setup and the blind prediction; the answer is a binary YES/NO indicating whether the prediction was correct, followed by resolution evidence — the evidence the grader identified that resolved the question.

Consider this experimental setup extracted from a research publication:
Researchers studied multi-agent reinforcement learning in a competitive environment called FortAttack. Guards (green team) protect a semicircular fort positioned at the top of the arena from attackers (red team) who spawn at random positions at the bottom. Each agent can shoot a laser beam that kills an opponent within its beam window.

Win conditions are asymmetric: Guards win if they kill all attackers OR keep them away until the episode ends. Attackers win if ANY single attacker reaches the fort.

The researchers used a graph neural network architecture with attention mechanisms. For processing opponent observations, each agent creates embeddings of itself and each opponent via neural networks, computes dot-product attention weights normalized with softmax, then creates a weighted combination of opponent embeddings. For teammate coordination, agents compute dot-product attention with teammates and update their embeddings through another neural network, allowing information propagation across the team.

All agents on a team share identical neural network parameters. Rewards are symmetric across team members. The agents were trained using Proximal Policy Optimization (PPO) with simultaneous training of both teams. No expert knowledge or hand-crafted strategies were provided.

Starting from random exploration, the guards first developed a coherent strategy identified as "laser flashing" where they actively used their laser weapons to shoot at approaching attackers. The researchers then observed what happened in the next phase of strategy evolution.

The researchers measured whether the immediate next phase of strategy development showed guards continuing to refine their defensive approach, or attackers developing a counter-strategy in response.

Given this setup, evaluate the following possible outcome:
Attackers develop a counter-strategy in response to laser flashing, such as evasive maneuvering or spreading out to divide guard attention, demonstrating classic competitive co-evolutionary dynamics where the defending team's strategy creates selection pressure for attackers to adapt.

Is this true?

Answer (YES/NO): YES